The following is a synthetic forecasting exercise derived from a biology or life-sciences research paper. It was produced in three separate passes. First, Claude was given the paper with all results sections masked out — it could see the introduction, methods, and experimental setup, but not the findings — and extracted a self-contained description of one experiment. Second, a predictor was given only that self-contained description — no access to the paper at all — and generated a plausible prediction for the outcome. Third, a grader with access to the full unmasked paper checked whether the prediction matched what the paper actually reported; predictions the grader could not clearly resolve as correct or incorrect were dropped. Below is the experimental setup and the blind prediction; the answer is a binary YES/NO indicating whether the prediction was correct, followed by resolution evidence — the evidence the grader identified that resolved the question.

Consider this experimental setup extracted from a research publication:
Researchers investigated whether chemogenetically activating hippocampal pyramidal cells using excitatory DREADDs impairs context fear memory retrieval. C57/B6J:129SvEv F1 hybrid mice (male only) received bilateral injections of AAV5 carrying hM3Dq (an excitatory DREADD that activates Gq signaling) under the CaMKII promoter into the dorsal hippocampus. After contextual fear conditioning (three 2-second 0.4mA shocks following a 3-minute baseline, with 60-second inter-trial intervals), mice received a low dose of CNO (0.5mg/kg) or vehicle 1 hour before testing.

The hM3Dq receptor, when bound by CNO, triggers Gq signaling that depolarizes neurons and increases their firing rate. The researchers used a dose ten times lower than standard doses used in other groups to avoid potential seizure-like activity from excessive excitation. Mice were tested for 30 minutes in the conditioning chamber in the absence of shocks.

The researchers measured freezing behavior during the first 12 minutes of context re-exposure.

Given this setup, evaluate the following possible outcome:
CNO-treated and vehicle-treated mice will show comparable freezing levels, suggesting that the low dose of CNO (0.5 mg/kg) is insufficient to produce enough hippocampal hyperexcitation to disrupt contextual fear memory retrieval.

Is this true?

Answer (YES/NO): NO